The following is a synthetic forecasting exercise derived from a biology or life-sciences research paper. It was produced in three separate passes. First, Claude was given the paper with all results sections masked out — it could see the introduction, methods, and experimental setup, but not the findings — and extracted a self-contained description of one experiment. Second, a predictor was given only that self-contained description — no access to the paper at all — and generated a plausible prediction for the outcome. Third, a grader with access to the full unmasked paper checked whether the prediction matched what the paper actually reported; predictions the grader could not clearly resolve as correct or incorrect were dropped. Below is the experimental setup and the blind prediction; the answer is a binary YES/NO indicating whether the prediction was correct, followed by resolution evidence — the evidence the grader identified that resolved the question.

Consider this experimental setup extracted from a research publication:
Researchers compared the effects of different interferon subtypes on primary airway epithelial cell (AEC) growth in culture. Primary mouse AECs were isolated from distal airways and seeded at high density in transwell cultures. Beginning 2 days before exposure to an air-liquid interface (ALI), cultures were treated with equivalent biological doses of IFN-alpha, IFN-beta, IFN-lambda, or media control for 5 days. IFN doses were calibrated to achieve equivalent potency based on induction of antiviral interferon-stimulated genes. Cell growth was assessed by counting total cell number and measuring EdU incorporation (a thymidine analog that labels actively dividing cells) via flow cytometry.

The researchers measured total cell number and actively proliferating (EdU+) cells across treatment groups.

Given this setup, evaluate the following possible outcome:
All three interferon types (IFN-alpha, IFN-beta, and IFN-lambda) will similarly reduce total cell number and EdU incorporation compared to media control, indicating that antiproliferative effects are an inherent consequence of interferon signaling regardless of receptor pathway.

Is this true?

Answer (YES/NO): NO